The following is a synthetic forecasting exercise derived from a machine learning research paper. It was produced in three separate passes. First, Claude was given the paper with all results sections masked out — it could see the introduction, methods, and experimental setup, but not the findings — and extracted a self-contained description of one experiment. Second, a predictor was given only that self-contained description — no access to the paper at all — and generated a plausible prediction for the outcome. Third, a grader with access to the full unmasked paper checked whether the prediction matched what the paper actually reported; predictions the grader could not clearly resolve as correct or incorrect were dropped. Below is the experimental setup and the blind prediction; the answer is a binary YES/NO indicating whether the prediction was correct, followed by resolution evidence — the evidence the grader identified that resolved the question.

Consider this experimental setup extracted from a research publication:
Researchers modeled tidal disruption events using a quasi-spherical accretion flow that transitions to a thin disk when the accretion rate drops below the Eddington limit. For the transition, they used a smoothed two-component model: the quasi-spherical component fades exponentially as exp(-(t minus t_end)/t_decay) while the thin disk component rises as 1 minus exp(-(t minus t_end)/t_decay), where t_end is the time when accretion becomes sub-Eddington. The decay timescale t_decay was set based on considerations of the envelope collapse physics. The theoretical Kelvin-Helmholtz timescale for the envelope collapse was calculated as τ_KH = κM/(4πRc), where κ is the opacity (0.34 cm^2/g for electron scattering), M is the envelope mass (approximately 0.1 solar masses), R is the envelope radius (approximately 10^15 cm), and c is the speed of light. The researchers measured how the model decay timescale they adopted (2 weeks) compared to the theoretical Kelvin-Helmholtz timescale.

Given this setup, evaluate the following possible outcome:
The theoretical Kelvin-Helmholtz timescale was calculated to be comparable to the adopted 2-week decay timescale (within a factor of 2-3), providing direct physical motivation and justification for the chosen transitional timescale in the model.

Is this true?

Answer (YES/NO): NO